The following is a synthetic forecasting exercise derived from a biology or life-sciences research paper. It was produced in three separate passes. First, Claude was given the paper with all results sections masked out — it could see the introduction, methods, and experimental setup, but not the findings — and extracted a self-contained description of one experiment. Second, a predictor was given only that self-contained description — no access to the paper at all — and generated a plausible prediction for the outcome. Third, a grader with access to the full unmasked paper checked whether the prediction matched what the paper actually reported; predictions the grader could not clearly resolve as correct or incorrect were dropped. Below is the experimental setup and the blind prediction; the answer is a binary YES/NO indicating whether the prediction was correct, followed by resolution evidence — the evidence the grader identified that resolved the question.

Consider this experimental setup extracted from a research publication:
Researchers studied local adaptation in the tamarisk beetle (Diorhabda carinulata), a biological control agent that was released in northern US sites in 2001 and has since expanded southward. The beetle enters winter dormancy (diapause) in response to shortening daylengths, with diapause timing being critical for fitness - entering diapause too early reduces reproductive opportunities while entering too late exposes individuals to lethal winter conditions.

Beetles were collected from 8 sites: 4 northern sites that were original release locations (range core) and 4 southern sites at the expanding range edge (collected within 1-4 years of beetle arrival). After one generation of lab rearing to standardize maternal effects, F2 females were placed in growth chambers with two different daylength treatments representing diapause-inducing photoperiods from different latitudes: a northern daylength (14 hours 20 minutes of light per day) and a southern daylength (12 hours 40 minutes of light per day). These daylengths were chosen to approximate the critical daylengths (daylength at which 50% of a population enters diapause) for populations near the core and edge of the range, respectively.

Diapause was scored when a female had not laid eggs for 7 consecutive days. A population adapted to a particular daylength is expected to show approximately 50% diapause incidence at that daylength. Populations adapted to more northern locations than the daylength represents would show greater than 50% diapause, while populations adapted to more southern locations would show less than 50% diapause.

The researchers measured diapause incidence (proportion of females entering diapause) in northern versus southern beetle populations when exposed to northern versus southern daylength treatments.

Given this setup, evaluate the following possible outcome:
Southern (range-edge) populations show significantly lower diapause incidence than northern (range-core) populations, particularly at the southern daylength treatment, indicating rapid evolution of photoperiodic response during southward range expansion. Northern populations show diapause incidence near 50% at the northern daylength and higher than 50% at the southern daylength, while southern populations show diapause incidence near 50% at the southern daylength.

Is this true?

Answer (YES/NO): NO